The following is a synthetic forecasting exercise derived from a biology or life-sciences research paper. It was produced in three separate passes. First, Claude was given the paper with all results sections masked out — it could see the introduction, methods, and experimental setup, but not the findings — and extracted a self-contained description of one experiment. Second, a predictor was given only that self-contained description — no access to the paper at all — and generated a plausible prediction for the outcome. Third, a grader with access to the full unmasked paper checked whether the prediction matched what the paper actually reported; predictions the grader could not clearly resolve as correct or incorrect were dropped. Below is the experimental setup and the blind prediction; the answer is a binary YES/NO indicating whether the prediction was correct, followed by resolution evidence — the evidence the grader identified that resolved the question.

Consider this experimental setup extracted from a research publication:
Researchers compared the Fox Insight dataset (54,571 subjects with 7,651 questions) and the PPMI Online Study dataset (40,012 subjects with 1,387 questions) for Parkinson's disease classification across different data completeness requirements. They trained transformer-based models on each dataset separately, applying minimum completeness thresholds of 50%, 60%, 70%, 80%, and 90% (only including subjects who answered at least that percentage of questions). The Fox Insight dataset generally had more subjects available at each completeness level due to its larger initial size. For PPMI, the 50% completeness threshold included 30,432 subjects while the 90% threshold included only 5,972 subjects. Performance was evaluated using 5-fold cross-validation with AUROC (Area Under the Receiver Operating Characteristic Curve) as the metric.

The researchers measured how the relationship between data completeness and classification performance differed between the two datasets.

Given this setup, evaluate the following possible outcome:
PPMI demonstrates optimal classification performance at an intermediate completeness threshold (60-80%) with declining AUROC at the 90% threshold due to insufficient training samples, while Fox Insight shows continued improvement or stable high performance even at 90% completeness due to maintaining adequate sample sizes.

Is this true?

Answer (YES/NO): NO